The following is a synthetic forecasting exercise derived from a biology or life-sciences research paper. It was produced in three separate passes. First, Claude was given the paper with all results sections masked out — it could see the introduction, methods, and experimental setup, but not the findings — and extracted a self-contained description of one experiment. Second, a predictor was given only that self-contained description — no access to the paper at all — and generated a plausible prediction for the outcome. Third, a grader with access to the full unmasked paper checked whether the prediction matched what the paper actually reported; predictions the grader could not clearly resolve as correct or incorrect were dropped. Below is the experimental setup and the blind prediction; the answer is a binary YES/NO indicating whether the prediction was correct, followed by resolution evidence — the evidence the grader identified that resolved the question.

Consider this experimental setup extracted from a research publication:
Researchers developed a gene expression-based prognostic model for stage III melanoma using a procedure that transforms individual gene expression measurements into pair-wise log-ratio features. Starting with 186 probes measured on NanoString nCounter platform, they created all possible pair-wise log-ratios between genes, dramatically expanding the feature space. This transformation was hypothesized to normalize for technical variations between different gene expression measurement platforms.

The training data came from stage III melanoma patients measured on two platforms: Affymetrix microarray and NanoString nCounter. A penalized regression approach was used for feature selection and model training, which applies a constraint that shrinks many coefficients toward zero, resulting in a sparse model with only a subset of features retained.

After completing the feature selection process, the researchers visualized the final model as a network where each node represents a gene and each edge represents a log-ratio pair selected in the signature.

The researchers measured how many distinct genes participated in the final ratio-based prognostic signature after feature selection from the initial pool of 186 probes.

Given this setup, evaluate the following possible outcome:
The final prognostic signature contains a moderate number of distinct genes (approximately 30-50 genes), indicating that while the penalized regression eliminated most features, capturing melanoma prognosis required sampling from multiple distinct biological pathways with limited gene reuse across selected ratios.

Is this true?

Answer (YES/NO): YES